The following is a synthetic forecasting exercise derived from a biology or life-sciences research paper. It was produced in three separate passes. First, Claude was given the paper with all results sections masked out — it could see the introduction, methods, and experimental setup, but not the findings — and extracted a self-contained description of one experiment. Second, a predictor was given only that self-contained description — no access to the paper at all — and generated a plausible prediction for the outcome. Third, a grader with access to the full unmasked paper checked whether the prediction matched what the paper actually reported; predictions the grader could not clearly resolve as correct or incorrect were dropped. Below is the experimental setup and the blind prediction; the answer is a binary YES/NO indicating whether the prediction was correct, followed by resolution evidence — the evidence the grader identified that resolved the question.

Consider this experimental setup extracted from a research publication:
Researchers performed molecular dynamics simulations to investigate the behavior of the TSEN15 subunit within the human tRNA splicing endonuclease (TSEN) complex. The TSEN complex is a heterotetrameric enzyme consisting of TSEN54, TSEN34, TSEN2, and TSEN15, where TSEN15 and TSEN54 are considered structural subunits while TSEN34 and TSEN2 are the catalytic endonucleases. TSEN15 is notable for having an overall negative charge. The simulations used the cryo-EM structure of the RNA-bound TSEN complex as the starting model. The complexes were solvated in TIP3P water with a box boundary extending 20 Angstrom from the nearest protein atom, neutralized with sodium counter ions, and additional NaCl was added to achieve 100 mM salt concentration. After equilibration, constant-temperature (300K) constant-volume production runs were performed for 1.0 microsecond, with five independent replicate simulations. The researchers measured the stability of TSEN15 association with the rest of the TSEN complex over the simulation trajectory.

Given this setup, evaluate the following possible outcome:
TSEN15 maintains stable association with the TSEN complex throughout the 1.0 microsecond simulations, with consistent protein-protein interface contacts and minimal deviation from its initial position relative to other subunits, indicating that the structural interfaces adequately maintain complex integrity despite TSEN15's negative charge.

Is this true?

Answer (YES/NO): NO